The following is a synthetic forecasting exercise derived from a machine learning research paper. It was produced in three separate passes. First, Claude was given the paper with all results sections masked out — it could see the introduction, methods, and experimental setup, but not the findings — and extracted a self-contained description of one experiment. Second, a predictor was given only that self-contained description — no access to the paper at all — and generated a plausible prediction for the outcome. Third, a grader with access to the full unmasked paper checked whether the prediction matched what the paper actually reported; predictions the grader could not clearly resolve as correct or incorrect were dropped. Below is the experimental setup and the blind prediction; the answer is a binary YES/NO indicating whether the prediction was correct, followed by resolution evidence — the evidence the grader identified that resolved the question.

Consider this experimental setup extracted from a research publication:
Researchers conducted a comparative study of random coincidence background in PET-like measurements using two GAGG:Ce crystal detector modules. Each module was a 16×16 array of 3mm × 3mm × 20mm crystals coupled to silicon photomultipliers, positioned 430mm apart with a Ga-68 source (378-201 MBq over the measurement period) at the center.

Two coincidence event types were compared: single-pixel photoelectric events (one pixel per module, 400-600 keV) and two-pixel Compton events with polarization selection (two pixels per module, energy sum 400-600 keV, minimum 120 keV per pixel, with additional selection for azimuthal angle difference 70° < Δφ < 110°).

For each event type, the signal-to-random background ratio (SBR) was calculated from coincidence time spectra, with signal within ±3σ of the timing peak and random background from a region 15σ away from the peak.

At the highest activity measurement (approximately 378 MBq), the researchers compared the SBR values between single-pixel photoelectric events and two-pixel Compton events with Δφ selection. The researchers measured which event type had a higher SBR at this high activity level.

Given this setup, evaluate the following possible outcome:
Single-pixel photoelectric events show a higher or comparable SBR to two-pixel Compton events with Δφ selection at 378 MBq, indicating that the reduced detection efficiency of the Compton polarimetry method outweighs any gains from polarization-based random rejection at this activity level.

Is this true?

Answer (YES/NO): NO